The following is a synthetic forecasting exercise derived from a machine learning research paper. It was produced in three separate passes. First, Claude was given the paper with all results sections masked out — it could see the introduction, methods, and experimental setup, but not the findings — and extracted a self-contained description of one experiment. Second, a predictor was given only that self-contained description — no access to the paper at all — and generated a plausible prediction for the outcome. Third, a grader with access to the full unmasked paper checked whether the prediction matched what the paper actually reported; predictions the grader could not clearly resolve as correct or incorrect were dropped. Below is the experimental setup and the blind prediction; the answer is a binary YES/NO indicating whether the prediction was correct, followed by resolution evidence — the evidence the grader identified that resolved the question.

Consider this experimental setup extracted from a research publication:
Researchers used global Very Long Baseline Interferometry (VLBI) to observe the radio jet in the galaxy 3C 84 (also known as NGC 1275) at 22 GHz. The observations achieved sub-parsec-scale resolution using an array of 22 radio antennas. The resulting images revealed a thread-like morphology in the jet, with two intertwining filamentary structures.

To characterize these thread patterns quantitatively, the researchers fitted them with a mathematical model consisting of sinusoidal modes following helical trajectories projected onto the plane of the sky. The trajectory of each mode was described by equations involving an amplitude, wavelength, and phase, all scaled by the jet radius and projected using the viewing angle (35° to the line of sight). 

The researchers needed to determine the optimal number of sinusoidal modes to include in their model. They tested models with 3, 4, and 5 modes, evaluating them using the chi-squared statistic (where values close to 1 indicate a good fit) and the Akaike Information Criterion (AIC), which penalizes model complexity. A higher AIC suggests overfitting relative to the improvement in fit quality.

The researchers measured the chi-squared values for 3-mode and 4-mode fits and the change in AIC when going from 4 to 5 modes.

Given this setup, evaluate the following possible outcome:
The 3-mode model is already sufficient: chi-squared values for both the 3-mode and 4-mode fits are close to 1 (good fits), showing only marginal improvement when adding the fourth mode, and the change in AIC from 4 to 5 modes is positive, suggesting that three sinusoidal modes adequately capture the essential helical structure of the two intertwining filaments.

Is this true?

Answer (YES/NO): NO